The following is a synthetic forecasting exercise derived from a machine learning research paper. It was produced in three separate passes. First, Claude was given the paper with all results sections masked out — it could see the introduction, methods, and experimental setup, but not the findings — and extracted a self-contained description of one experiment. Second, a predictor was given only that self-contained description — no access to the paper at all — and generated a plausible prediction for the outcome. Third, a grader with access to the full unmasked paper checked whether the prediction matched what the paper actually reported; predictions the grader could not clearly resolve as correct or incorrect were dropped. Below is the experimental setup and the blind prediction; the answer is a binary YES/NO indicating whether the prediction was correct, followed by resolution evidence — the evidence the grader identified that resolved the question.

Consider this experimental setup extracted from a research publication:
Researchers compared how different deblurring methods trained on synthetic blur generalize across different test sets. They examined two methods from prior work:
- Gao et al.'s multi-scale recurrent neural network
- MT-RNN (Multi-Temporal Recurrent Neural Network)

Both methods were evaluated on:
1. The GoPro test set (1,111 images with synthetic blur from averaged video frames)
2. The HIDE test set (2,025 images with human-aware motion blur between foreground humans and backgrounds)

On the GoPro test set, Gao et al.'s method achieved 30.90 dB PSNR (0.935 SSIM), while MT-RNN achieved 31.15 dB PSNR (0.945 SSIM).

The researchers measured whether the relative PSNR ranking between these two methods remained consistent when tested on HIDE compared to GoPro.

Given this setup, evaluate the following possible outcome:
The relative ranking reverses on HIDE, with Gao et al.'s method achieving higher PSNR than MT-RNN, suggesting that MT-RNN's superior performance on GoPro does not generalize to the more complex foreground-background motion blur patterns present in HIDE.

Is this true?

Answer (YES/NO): NO